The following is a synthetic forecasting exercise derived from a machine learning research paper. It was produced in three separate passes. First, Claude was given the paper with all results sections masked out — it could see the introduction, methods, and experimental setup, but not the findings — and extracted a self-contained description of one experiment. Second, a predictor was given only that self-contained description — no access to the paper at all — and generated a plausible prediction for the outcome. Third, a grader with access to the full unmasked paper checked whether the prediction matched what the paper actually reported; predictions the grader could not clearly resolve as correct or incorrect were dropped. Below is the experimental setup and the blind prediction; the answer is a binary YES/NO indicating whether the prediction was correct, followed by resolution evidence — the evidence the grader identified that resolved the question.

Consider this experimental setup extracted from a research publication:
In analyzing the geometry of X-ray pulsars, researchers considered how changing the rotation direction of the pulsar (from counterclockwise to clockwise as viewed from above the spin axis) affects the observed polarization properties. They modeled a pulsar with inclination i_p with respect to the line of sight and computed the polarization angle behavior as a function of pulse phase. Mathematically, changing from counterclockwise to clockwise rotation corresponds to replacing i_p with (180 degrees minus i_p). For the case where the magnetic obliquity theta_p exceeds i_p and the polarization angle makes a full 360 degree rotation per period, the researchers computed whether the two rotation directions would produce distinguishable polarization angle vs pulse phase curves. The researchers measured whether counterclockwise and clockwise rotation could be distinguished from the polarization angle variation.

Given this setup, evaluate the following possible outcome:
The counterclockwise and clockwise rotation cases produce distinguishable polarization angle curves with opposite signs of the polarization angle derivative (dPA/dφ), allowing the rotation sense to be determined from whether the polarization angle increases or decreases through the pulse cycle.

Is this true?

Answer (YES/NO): YES